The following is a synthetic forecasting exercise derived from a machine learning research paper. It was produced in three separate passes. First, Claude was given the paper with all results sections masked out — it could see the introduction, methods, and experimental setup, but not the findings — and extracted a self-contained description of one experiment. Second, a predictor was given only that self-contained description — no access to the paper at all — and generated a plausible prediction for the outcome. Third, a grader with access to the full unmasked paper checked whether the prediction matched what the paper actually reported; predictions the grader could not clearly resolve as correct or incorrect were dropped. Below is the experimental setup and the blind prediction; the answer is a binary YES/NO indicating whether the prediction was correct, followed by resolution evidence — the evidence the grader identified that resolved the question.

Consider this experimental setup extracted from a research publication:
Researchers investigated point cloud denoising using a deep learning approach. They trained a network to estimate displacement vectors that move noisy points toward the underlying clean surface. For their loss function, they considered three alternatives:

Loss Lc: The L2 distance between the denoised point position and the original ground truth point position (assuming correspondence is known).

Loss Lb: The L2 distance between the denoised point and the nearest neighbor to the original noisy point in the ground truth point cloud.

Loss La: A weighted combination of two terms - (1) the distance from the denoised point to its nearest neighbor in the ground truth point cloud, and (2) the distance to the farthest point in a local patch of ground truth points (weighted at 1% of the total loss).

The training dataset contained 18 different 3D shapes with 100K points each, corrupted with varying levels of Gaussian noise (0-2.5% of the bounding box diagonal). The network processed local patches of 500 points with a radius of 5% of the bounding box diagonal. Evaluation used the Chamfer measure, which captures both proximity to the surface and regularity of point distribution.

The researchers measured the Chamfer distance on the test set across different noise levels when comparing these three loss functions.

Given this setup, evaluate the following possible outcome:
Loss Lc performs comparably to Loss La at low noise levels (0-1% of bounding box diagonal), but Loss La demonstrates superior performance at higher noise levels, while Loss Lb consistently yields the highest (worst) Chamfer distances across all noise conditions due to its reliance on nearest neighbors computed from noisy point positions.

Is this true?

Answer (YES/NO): NO